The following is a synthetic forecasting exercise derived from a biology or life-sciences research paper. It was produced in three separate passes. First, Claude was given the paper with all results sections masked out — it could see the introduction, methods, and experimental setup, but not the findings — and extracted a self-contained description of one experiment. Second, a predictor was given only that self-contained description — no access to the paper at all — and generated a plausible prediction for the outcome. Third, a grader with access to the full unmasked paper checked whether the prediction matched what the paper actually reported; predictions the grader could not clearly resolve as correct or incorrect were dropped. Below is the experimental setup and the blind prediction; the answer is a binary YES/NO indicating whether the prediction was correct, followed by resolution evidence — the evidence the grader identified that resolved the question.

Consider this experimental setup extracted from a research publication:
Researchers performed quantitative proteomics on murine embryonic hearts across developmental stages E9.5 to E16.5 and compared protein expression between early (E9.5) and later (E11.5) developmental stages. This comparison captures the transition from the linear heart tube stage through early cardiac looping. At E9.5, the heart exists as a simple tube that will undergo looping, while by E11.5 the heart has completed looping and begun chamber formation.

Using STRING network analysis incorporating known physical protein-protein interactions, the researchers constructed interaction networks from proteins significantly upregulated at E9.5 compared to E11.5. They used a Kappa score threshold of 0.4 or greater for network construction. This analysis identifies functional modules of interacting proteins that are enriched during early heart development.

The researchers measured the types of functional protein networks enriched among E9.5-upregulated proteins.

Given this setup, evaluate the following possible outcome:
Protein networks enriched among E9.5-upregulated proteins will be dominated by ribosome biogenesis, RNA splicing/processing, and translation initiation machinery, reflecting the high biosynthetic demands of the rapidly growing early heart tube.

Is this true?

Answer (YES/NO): NO